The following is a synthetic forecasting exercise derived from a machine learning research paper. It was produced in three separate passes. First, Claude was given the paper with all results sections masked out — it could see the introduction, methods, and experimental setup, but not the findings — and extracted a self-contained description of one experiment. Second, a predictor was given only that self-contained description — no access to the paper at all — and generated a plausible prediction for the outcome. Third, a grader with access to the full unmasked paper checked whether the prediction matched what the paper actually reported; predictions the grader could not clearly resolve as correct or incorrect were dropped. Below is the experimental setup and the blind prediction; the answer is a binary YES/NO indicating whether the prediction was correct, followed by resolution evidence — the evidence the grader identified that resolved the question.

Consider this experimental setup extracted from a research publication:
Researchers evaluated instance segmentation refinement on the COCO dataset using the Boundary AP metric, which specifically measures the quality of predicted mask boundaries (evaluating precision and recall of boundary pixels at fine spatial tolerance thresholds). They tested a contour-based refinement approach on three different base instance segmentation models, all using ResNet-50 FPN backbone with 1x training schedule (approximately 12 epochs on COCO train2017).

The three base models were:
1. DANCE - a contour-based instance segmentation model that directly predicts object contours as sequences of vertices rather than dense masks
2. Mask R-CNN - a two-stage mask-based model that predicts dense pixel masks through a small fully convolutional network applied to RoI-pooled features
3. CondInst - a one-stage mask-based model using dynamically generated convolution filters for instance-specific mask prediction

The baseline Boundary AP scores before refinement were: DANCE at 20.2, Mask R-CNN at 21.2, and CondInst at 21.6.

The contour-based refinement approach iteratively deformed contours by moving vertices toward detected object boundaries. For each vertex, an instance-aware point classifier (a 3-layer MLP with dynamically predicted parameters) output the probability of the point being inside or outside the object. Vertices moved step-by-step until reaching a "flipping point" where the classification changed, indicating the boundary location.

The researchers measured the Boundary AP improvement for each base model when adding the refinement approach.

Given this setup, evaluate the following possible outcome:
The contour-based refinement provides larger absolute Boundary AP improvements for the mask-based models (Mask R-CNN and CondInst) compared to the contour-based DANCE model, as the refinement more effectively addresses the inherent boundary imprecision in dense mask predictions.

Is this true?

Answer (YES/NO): NO